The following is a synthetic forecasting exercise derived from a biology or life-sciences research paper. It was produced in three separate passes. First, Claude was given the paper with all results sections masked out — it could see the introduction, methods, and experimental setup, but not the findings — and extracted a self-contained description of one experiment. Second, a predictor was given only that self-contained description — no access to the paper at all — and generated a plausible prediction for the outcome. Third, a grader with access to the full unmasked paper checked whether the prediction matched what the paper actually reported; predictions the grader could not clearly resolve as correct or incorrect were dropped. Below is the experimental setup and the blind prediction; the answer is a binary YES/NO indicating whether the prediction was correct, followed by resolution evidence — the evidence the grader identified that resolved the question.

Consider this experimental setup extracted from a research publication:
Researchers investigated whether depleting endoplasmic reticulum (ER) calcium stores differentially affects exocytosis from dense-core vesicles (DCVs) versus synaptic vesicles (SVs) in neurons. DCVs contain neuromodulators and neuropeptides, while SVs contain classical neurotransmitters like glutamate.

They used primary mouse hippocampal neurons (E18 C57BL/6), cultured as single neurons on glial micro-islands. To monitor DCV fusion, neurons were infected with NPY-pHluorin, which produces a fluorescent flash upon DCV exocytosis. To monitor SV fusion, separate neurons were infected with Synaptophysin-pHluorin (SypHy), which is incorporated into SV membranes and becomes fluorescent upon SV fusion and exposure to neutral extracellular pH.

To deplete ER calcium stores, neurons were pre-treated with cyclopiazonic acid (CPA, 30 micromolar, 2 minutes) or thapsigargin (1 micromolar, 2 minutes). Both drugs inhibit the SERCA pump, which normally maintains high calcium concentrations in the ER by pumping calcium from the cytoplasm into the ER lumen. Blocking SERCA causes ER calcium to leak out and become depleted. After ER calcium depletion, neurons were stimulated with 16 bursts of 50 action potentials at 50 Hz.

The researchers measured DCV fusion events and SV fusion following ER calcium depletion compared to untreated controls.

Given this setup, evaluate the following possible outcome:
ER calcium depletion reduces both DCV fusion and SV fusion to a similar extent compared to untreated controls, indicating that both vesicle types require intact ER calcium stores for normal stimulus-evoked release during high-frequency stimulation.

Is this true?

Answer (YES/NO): NO